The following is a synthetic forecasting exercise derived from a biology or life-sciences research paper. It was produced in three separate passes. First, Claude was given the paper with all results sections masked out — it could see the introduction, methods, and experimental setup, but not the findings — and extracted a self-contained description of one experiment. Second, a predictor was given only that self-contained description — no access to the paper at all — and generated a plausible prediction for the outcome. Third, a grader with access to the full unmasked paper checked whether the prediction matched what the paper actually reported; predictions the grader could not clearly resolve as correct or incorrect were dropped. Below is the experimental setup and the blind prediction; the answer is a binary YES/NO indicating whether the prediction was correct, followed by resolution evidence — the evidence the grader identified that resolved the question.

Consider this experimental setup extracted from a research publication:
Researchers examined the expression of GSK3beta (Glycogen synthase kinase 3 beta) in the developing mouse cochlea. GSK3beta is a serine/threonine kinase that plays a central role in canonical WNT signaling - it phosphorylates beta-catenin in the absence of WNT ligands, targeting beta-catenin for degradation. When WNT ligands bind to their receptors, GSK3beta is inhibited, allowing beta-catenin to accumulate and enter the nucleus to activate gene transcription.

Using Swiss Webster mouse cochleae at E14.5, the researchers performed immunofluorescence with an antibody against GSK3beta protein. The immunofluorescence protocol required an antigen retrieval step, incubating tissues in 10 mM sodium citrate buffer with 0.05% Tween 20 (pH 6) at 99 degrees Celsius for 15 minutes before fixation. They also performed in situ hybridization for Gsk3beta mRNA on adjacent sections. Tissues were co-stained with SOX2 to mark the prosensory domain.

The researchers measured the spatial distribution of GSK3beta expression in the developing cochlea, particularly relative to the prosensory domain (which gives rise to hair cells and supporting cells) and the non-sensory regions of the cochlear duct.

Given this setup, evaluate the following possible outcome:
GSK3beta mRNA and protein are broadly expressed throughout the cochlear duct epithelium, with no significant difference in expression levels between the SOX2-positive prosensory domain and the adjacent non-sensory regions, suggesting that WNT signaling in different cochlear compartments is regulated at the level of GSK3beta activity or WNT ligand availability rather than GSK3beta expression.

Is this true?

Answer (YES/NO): YES